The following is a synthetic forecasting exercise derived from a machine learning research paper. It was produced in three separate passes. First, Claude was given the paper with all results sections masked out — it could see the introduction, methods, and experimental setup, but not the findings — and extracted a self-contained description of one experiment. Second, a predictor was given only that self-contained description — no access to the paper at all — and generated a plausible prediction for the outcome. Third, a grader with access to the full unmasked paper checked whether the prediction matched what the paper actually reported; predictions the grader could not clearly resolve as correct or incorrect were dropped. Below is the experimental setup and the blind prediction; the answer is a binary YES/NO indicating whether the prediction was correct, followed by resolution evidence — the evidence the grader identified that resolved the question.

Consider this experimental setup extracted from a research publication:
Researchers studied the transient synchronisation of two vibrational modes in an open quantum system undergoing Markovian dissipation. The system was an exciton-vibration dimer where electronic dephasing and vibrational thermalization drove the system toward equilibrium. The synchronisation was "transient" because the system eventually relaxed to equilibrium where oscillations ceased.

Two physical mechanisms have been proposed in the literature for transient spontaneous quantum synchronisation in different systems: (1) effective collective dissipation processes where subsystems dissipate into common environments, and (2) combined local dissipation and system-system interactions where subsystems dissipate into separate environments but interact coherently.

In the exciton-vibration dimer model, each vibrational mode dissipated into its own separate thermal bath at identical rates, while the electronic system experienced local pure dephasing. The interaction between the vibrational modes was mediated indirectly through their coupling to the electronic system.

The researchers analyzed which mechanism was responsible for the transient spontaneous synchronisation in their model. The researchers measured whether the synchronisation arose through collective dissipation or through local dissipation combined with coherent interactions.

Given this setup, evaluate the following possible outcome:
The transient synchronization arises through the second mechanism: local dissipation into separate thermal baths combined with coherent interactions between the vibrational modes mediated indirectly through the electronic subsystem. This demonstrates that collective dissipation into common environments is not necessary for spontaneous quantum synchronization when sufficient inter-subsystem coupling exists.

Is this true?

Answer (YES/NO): YES